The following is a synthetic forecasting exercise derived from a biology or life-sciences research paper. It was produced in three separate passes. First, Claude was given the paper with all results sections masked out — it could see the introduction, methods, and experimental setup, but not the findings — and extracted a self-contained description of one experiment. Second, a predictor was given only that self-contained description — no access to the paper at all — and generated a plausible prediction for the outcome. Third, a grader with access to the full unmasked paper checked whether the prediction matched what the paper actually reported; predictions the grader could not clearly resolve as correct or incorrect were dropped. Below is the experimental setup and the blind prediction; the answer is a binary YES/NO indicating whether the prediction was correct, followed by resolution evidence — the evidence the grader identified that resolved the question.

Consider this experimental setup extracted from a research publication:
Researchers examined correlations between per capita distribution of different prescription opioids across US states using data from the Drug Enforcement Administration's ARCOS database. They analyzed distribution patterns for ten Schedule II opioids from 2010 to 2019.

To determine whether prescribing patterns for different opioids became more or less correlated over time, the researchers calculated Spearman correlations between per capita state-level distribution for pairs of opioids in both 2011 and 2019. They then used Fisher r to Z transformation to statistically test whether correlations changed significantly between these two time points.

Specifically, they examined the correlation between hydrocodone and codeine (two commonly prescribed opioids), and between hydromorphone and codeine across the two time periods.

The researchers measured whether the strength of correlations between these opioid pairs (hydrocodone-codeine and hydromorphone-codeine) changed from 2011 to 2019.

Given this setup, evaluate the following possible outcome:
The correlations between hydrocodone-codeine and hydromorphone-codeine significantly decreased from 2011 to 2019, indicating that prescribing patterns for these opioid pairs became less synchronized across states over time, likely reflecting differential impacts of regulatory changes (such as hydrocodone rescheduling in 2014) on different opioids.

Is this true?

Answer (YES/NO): NO